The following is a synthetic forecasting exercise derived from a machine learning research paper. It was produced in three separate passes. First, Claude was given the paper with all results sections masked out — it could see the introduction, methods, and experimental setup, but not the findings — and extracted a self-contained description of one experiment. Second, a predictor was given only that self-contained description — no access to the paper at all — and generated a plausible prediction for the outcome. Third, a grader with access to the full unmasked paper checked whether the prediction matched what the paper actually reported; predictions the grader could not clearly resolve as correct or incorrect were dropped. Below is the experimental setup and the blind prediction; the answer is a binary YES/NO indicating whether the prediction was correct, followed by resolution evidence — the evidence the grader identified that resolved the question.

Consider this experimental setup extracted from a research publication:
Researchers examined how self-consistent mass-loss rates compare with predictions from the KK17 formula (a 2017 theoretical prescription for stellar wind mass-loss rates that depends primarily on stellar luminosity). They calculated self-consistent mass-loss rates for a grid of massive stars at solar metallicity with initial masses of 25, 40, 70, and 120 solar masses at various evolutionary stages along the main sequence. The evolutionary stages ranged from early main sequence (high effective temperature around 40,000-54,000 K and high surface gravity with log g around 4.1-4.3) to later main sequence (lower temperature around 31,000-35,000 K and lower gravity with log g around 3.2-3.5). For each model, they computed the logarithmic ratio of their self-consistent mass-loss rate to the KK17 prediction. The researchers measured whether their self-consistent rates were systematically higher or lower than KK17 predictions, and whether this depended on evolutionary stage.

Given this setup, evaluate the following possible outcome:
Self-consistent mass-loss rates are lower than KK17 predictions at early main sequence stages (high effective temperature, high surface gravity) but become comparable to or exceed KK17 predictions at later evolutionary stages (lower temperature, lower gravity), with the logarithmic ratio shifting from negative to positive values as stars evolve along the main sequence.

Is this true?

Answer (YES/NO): NO